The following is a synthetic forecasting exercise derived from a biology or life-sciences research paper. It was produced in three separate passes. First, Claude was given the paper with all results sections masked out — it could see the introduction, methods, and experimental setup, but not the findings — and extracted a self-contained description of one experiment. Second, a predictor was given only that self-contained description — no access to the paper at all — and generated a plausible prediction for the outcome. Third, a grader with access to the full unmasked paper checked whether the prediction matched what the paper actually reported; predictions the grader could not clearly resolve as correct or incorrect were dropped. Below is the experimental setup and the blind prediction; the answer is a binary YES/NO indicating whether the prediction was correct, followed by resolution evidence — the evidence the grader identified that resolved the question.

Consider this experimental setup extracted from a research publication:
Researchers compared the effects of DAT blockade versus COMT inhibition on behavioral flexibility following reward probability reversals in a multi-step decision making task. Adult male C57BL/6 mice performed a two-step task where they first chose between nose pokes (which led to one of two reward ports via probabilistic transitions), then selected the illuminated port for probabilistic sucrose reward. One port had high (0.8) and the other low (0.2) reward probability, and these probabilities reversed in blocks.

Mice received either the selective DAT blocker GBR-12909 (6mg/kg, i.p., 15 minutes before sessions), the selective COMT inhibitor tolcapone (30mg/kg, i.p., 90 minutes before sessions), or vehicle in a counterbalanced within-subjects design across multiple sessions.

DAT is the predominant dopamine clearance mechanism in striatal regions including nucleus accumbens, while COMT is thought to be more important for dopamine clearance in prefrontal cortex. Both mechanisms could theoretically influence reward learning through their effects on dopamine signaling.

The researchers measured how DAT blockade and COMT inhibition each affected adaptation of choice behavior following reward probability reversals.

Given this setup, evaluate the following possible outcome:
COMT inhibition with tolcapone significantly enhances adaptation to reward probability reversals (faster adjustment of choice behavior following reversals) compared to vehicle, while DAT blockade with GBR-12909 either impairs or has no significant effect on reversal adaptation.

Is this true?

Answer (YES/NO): YES